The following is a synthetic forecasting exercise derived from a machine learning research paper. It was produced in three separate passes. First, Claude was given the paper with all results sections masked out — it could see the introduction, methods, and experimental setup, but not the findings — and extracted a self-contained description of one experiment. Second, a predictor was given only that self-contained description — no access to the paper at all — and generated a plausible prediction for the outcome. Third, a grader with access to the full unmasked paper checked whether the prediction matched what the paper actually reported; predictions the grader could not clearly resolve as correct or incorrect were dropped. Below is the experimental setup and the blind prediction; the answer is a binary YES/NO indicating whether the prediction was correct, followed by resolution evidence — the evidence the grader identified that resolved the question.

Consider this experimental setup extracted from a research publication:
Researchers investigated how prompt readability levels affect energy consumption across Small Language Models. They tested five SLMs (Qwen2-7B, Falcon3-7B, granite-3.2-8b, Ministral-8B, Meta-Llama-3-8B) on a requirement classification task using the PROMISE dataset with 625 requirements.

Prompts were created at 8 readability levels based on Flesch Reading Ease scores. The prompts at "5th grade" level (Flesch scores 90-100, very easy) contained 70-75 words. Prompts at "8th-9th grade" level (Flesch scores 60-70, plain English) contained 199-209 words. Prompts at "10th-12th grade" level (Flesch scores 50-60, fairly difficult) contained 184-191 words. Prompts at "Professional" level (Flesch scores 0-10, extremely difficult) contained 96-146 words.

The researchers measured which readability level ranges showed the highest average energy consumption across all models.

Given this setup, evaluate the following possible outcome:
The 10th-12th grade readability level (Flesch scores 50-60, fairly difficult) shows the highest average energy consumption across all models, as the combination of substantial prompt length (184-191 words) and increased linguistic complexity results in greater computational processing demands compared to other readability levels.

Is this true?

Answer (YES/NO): NO